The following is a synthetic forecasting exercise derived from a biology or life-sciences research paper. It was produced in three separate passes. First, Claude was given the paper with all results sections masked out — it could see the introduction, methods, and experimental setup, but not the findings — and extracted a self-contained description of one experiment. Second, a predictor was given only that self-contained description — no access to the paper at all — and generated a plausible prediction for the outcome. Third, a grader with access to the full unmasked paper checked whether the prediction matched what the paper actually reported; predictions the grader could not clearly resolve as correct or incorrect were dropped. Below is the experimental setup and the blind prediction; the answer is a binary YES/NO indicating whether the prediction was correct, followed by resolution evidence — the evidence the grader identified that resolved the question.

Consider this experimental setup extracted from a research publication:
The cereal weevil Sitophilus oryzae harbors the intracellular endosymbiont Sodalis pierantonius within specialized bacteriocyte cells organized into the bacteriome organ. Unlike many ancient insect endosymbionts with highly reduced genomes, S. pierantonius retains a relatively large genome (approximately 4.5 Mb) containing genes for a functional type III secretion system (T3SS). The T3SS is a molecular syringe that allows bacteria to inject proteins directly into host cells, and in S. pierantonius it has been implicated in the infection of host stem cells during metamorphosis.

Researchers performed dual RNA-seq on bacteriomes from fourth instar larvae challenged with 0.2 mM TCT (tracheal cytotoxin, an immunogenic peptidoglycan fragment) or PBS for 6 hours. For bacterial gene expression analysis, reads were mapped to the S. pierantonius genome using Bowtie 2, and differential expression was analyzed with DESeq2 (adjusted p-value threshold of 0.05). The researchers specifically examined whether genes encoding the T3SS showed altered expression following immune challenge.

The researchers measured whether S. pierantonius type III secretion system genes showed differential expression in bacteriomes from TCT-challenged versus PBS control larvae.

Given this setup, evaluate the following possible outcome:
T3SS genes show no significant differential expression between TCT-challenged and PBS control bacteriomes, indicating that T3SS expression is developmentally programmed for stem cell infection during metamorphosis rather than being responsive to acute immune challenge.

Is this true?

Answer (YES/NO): YES